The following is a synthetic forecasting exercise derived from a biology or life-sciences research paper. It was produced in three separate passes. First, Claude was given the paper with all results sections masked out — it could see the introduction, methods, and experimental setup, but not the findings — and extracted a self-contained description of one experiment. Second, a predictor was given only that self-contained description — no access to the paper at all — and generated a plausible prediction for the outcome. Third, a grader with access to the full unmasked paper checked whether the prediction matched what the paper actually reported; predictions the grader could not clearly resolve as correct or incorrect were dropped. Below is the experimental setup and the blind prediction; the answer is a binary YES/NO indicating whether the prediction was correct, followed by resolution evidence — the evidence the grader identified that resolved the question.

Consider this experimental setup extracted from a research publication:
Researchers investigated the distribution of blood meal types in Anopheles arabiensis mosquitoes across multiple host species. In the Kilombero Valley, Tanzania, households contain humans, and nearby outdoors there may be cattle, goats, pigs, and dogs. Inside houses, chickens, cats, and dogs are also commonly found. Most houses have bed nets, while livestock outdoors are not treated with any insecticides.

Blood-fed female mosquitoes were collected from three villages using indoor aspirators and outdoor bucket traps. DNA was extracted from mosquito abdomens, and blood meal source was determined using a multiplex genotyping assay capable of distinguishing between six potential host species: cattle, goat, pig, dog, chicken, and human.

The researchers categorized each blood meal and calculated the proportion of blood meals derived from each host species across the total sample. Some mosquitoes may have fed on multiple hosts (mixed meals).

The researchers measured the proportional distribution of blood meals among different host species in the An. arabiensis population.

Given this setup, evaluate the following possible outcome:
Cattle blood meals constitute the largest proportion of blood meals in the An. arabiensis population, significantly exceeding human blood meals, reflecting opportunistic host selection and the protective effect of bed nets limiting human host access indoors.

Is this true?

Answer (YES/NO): YES